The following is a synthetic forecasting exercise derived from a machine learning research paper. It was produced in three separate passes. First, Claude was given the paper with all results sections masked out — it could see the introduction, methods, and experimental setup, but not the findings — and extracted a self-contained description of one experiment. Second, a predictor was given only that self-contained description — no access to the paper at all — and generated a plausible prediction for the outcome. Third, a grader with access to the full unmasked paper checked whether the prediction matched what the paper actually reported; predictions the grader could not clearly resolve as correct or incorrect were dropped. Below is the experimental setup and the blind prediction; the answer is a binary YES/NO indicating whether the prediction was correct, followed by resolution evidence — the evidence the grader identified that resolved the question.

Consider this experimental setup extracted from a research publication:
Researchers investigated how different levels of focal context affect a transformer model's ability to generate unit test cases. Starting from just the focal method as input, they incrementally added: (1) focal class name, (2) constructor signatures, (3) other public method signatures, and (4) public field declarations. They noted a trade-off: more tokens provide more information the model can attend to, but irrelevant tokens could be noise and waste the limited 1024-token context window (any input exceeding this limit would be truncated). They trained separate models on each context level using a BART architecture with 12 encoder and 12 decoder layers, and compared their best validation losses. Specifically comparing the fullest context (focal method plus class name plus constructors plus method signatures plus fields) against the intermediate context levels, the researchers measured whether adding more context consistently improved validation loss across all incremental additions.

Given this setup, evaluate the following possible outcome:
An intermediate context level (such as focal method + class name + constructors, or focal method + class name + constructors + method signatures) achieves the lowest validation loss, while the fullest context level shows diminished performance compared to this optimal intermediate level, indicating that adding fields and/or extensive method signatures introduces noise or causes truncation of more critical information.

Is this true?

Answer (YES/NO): NO